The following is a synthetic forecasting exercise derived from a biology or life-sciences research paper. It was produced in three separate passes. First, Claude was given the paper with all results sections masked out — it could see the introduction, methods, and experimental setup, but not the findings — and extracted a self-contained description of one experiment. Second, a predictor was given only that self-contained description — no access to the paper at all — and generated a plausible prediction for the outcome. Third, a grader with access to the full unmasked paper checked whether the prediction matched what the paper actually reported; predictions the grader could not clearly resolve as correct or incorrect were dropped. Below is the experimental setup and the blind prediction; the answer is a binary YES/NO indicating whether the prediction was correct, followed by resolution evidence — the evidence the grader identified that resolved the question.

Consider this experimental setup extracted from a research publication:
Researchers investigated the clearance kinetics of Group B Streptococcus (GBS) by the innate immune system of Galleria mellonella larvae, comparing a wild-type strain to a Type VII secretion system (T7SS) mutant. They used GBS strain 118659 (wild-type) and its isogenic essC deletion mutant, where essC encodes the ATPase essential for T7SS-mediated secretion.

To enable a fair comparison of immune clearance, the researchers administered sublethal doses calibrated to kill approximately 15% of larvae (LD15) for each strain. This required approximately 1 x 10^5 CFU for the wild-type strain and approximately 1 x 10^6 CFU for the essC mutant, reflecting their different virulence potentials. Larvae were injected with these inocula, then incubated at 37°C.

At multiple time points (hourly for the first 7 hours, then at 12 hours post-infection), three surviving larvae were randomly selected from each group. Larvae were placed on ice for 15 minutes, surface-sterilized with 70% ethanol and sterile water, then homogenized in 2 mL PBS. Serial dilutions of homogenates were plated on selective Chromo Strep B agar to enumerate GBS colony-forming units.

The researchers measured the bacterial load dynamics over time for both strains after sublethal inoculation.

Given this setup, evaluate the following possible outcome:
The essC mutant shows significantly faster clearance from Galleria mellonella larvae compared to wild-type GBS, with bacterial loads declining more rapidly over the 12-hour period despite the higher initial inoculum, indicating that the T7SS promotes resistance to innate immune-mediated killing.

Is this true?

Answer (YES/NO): NO